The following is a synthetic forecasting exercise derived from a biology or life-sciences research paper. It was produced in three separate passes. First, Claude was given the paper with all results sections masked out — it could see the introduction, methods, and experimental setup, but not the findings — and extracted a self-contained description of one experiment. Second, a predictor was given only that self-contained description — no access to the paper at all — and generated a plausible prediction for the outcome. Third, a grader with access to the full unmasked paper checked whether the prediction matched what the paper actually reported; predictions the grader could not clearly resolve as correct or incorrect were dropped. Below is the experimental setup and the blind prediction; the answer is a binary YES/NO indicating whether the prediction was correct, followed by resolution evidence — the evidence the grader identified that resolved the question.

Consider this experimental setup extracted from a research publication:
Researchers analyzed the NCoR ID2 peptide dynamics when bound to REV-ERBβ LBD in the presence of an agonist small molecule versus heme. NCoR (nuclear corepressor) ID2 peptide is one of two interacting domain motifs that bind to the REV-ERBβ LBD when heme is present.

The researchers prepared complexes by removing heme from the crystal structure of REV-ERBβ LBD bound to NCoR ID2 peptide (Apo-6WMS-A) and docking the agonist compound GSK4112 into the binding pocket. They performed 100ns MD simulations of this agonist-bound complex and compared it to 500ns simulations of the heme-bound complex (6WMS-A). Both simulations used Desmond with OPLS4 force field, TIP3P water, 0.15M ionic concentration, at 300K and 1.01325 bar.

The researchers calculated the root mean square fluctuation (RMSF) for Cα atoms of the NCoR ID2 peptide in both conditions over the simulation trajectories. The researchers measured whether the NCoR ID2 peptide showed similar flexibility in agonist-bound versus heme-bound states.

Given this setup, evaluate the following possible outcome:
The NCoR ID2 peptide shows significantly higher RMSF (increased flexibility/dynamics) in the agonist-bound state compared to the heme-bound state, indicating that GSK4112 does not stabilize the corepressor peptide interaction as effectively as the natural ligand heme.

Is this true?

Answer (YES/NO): NO